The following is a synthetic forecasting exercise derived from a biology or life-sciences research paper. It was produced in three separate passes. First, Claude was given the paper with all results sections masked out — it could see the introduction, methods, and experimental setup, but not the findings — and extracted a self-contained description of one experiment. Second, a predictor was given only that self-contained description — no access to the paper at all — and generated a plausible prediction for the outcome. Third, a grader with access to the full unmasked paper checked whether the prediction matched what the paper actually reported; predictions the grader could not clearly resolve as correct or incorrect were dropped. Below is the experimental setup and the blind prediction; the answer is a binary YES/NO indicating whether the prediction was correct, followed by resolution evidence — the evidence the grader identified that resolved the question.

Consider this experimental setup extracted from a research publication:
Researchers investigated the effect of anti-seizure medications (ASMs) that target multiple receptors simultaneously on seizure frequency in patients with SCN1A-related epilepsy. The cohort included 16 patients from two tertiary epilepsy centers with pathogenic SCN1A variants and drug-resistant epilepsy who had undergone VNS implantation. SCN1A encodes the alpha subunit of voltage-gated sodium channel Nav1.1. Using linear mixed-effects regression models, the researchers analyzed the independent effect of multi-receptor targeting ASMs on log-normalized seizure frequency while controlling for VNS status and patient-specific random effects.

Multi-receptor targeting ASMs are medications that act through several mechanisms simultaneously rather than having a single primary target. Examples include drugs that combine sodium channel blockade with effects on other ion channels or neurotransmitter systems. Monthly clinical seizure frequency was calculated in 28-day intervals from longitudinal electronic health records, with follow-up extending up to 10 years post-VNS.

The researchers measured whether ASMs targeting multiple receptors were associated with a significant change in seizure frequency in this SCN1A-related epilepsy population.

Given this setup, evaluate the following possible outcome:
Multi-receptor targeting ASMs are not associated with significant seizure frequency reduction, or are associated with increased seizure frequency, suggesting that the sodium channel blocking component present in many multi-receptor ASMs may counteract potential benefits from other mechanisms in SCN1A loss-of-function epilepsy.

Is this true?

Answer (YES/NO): YES